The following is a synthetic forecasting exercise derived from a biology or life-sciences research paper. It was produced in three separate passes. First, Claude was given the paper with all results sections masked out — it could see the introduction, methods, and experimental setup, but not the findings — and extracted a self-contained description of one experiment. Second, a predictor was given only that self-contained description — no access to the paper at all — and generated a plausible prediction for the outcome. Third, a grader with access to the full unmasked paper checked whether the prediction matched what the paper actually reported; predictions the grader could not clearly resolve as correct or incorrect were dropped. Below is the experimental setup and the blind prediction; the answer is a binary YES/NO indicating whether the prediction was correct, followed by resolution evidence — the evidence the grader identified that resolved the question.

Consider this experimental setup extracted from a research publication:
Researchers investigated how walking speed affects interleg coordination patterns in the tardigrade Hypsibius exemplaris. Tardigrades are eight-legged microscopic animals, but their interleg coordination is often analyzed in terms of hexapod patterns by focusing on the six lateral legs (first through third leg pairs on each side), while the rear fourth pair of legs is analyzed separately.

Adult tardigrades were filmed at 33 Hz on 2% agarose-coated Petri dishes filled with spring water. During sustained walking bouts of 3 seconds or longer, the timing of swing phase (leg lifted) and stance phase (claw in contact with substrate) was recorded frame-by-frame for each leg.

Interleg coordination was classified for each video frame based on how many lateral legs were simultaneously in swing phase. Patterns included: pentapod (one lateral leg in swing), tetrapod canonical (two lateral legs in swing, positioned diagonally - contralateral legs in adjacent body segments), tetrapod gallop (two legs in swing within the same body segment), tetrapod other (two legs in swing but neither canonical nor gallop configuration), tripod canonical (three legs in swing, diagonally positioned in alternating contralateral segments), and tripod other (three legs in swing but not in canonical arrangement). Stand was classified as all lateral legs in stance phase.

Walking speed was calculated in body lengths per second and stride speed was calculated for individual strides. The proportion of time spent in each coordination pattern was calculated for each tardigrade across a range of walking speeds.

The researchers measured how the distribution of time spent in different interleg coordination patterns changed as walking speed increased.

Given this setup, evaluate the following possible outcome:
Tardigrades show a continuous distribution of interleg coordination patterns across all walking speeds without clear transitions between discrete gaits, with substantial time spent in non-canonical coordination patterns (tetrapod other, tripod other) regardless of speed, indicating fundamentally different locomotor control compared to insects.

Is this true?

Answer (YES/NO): NO